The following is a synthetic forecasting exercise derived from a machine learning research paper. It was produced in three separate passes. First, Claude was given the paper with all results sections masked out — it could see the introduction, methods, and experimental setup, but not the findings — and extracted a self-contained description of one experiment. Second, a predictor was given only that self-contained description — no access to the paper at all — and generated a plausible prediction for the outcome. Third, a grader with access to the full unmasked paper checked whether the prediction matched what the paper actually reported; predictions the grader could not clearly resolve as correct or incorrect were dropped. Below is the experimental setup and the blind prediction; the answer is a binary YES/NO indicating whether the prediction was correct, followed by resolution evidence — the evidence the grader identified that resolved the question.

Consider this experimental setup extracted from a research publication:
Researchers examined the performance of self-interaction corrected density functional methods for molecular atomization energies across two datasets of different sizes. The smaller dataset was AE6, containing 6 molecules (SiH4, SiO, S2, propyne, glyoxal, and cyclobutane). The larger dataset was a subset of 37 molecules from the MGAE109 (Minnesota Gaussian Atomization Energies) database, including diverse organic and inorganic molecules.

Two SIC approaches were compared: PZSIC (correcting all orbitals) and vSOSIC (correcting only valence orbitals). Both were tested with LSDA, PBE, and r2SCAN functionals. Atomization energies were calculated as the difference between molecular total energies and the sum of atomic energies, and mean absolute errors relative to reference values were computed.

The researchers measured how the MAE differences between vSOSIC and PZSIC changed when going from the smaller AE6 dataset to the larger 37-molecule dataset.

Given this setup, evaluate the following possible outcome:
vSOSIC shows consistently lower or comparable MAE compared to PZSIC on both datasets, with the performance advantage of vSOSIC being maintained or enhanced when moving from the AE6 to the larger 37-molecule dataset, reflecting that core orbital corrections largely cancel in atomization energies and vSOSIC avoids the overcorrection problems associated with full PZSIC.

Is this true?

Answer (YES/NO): NO